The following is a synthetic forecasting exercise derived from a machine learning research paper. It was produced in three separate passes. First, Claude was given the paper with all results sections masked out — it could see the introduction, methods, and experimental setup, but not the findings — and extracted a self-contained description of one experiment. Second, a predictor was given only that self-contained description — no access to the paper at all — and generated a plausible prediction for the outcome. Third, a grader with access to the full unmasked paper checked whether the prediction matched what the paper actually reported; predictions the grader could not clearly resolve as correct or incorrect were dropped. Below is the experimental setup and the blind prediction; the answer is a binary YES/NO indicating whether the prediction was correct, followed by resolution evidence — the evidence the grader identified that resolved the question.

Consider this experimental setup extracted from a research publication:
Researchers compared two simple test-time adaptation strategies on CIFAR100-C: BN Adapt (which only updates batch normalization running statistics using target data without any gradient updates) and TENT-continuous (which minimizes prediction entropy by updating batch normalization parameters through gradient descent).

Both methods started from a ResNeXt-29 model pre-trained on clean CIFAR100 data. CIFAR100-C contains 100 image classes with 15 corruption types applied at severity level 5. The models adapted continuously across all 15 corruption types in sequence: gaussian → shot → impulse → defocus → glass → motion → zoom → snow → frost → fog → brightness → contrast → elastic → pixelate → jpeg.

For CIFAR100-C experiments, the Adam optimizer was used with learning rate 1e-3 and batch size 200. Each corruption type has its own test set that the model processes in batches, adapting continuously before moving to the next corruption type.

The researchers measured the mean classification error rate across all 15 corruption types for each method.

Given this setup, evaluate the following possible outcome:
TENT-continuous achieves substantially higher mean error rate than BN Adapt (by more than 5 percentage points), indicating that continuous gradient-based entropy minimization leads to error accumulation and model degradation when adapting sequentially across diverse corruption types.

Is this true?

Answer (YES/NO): YES